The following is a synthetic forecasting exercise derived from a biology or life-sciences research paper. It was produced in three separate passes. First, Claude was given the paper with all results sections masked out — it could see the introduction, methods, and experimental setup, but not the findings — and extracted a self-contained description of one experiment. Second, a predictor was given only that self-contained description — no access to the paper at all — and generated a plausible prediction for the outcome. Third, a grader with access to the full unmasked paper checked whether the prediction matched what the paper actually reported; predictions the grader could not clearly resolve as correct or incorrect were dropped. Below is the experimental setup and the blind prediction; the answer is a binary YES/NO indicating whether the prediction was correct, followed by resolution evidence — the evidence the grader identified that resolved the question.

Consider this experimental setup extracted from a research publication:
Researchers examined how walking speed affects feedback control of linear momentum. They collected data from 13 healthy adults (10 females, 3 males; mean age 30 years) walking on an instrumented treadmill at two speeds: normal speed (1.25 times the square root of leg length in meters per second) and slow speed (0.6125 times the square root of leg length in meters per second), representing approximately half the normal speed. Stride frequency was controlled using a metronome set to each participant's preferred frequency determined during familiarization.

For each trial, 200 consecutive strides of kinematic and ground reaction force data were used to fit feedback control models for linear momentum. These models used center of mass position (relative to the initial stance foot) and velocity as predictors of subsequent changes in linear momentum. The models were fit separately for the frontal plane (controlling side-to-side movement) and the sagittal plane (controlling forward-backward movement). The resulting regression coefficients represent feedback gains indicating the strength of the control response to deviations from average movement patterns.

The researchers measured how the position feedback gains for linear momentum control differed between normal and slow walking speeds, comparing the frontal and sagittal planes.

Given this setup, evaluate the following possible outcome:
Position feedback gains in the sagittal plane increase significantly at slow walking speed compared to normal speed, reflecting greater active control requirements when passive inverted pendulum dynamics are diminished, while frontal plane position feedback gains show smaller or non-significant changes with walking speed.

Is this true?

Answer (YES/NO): NO